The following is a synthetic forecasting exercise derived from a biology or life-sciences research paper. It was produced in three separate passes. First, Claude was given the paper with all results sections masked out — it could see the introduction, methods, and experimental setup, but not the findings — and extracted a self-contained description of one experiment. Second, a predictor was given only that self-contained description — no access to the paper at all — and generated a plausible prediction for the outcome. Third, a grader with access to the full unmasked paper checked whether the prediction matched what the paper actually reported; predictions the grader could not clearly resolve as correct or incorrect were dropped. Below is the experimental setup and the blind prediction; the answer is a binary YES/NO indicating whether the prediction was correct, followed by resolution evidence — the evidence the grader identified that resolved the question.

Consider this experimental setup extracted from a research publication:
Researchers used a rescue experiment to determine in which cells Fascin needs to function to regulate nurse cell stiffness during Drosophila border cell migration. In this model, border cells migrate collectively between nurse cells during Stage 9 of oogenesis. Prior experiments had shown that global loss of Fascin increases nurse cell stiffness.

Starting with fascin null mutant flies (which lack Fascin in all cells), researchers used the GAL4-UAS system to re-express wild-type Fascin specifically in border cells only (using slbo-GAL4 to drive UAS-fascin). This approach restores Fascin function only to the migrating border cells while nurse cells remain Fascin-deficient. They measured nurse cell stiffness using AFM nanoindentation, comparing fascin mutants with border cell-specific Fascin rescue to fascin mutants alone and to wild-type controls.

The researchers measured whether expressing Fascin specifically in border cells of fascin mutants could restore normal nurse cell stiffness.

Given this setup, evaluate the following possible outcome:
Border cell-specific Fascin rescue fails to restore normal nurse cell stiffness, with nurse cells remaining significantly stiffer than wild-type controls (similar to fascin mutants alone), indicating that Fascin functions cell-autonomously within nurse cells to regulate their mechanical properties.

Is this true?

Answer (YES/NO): NO